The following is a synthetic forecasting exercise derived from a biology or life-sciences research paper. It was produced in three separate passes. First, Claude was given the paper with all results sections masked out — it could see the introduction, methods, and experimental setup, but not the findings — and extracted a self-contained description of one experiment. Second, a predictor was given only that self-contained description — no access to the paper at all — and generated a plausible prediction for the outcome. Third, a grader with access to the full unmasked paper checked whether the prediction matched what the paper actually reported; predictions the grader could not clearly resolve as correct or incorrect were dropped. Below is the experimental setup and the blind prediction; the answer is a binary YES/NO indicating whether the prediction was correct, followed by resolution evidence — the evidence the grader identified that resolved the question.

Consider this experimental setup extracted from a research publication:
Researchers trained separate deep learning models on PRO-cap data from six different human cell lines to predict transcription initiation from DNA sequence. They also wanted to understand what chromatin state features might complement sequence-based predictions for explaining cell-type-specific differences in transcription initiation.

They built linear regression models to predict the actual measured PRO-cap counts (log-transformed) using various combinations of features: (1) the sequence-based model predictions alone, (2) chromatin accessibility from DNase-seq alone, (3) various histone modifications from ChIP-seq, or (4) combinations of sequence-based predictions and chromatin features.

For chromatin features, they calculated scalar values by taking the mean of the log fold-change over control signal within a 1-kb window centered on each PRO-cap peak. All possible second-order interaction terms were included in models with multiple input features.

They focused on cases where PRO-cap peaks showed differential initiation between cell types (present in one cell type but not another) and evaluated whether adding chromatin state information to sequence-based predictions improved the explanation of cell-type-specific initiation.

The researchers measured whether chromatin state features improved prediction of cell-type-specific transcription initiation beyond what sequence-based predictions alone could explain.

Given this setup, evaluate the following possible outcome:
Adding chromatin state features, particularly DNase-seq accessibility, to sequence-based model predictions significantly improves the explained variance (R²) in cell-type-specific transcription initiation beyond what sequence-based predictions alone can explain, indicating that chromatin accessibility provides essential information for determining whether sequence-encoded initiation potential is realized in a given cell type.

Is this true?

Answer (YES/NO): NO